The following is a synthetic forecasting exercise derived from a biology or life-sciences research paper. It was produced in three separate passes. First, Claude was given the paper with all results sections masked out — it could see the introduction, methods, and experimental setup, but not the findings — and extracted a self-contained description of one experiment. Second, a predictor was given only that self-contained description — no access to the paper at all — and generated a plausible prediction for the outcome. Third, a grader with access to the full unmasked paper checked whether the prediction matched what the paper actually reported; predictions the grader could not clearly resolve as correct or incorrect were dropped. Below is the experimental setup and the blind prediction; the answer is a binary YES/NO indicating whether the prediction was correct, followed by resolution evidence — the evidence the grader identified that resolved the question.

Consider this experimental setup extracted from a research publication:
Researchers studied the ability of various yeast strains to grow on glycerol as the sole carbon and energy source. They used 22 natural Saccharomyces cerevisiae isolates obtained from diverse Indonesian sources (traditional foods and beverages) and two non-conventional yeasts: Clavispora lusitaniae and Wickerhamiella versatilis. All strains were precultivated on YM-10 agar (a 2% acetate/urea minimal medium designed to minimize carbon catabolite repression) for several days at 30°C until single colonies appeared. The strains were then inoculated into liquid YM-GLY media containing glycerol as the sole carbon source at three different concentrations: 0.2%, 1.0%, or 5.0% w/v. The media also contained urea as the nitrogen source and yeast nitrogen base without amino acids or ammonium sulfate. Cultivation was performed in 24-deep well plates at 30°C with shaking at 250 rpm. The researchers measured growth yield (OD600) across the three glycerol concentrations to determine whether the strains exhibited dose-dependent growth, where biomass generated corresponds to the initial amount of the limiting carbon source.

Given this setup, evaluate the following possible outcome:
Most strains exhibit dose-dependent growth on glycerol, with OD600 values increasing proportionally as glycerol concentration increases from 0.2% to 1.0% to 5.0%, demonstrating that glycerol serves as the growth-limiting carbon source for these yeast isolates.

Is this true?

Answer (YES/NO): NO